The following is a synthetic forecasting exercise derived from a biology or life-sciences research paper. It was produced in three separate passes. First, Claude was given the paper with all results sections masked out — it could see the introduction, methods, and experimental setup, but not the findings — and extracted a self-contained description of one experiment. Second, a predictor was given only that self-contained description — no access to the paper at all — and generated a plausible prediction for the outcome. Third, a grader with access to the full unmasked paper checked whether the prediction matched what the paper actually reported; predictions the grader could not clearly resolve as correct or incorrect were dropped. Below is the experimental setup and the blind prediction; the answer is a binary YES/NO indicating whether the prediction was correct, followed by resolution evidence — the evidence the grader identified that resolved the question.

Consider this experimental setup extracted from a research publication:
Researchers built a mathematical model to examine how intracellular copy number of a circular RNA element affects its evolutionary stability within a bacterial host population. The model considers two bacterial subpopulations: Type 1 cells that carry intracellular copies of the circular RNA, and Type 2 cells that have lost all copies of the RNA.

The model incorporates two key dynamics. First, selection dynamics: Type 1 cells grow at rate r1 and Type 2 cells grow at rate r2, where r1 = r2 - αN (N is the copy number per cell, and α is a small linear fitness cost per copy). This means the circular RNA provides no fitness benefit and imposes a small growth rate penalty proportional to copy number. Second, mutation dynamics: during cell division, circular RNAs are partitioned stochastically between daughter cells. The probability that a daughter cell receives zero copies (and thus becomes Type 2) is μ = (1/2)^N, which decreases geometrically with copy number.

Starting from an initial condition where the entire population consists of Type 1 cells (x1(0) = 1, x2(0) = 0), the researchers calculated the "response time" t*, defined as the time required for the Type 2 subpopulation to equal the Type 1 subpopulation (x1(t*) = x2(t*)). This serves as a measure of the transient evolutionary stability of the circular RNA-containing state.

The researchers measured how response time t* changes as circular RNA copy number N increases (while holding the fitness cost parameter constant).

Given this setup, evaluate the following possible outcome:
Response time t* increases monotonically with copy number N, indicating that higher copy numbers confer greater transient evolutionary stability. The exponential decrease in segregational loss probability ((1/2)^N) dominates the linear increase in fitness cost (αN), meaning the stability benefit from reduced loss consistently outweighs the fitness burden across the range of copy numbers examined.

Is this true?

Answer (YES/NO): YES